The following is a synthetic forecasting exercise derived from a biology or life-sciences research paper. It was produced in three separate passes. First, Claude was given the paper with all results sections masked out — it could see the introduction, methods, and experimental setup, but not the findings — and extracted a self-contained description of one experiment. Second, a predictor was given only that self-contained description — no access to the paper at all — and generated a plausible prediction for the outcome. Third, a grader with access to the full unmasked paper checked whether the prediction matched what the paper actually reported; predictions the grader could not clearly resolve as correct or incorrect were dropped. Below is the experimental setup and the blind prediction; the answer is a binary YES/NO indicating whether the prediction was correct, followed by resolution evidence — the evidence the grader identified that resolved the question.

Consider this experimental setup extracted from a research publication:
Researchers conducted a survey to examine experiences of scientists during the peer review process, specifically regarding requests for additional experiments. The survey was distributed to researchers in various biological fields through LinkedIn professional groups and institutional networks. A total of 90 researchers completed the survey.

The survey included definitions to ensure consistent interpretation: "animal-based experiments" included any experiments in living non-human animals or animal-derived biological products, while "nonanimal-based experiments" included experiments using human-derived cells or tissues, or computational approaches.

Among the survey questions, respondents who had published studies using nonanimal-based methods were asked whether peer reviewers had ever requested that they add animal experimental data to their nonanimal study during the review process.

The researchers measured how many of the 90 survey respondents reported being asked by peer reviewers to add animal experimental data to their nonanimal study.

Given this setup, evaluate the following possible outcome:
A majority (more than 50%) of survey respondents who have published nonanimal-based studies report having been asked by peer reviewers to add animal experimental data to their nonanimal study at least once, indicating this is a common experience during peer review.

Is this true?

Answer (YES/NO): NO